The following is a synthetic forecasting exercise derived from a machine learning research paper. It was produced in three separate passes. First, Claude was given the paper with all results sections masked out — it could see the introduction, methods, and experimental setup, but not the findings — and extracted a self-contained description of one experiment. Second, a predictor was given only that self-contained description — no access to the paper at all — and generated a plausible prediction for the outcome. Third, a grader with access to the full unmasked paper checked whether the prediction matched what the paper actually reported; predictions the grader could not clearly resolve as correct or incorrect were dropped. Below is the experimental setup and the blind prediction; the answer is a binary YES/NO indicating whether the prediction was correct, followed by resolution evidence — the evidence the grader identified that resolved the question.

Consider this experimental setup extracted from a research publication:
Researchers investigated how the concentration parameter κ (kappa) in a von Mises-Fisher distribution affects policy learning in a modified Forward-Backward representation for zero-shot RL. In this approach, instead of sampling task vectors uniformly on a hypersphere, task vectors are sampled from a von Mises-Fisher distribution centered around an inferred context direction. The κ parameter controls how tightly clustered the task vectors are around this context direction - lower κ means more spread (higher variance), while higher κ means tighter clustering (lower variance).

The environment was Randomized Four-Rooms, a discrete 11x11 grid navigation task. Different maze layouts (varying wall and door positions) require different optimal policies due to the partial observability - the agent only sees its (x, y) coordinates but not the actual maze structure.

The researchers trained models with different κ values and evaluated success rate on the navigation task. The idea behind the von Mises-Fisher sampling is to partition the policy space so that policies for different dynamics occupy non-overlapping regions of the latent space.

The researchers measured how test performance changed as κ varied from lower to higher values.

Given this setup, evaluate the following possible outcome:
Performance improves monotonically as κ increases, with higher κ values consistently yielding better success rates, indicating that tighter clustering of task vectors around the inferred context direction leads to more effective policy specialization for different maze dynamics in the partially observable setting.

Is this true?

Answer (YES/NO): YES